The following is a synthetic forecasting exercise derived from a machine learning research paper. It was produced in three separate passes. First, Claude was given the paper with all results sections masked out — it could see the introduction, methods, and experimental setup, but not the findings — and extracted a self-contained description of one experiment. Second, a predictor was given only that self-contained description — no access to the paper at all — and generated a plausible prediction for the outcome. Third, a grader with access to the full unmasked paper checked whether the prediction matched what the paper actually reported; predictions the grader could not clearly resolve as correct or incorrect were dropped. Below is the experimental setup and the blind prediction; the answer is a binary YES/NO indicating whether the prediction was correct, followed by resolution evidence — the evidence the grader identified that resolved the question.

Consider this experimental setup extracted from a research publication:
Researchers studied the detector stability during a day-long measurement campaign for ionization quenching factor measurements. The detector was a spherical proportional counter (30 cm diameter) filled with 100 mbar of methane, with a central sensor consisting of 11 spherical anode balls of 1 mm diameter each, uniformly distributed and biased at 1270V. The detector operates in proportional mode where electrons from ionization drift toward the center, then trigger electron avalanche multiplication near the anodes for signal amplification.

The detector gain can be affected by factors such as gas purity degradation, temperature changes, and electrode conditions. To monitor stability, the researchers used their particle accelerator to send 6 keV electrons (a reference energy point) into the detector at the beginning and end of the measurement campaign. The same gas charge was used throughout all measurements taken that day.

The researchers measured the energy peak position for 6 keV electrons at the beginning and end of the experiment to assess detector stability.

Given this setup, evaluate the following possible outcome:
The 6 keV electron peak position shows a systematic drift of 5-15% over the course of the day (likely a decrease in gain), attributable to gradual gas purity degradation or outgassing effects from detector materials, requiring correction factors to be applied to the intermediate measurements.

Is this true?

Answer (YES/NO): NO